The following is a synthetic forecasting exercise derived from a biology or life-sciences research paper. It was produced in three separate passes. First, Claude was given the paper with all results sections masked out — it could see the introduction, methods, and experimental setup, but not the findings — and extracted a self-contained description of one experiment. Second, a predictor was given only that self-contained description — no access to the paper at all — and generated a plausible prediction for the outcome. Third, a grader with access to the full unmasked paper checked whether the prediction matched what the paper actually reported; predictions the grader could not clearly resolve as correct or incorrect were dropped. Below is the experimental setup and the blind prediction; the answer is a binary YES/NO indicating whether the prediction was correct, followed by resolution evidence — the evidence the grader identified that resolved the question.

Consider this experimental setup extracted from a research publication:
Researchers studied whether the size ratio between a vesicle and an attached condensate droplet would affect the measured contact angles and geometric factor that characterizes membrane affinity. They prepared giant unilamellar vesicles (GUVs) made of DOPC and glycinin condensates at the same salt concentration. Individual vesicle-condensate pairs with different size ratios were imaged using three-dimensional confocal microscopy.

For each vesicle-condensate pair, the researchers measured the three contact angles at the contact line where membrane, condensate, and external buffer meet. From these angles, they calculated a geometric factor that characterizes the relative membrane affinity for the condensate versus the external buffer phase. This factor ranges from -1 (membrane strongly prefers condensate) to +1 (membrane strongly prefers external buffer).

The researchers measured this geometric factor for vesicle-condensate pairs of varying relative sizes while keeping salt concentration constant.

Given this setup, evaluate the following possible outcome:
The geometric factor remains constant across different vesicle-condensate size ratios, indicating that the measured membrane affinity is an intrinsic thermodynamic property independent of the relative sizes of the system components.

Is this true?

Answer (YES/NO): YES